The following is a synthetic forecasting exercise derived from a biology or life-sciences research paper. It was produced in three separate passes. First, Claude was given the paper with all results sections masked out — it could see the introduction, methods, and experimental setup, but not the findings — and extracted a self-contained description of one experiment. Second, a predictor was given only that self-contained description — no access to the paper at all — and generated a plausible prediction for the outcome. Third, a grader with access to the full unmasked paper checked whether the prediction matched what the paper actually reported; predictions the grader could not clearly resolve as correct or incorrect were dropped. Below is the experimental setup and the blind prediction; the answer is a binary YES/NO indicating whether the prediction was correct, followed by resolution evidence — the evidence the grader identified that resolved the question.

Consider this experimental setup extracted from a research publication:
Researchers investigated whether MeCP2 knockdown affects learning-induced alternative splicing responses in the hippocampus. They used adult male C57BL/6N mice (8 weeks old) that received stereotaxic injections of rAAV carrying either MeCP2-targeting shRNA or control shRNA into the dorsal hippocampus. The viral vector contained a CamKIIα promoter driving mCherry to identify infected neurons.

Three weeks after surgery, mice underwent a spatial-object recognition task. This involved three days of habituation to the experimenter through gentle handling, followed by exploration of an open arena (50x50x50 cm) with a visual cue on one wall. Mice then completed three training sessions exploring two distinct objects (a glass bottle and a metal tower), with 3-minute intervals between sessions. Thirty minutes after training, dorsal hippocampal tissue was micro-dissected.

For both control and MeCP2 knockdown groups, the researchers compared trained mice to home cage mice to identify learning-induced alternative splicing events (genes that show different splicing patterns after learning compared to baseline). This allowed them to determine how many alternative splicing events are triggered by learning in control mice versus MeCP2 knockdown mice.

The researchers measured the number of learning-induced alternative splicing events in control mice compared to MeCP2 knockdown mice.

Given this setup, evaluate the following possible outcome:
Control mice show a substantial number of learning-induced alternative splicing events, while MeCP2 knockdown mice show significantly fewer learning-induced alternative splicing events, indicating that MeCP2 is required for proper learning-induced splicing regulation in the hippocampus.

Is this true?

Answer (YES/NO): YES